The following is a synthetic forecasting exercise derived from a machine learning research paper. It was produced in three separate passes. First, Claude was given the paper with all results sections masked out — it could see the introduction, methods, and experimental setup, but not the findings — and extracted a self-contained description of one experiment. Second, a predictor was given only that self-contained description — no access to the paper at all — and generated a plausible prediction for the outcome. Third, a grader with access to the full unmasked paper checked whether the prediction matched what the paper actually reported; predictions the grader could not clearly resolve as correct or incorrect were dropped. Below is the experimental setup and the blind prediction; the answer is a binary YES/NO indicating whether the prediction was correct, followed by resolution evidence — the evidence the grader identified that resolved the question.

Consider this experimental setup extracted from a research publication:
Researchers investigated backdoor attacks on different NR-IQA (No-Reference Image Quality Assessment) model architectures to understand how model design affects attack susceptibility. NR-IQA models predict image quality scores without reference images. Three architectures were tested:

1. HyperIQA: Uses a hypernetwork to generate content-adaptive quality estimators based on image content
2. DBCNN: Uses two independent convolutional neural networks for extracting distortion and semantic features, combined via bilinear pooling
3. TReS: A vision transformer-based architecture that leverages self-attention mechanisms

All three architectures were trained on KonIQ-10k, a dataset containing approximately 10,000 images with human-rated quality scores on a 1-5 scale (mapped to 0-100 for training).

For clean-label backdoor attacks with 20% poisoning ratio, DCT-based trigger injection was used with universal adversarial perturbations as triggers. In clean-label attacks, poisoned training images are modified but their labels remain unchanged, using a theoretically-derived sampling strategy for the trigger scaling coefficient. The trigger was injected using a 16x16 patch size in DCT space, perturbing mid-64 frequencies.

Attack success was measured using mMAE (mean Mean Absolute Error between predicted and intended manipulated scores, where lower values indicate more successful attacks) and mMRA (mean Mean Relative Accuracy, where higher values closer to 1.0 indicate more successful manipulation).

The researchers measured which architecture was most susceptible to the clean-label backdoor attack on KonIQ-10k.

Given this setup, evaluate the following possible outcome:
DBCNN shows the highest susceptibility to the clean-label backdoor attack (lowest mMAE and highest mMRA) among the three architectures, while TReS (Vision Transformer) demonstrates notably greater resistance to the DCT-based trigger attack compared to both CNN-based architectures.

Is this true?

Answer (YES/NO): NO